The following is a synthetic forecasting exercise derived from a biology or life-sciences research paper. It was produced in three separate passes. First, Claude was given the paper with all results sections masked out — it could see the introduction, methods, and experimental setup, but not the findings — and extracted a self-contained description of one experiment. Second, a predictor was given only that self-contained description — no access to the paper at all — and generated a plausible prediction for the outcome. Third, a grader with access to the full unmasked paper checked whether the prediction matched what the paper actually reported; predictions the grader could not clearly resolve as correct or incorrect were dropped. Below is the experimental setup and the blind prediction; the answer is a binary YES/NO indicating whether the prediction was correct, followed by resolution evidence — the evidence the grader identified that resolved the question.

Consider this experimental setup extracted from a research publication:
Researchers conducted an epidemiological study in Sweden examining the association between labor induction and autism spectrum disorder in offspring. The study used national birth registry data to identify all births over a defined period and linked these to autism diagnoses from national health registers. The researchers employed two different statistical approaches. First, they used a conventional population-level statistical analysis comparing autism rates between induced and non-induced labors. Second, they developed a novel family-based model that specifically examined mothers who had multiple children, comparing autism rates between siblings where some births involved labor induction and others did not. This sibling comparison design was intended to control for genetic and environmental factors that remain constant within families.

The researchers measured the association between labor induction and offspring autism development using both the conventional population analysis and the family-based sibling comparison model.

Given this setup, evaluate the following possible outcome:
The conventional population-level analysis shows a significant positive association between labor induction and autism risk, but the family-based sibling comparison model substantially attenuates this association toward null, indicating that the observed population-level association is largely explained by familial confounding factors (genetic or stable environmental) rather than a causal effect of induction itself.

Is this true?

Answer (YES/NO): YES